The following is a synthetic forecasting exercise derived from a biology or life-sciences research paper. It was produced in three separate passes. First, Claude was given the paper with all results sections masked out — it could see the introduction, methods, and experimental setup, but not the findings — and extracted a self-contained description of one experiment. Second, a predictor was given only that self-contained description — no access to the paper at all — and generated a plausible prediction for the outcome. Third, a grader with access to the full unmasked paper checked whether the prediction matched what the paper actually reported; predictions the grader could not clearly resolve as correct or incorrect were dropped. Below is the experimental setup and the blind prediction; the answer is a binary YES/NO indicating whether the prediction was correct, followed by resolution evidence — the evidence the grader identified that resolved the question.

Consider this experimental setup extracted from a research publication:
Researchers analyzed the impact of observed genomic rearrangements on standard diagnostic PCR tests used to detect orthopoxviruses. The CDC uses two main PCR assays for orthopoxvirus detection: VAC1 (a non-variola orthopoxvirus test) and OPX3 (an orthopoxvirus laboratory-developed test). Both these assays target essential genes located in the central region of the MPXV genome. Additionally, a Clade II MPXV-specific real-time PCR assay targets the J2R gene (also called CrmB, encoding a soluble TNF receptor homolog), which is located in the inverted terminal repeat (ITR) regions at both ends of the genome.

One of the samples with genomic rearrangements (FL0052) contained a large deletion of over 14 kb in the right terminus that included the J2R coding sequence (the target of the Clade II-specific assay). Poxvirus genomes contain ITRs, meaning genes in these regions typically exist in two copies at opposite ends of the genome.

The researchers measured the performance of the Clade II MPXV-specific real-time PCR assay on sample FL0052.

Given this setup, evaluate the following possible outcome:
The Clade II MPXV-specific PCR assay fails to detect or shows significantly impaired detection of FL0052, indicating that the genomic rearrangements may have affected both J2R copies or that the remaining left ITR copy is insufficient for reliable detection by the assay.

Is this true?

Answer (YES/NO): NO